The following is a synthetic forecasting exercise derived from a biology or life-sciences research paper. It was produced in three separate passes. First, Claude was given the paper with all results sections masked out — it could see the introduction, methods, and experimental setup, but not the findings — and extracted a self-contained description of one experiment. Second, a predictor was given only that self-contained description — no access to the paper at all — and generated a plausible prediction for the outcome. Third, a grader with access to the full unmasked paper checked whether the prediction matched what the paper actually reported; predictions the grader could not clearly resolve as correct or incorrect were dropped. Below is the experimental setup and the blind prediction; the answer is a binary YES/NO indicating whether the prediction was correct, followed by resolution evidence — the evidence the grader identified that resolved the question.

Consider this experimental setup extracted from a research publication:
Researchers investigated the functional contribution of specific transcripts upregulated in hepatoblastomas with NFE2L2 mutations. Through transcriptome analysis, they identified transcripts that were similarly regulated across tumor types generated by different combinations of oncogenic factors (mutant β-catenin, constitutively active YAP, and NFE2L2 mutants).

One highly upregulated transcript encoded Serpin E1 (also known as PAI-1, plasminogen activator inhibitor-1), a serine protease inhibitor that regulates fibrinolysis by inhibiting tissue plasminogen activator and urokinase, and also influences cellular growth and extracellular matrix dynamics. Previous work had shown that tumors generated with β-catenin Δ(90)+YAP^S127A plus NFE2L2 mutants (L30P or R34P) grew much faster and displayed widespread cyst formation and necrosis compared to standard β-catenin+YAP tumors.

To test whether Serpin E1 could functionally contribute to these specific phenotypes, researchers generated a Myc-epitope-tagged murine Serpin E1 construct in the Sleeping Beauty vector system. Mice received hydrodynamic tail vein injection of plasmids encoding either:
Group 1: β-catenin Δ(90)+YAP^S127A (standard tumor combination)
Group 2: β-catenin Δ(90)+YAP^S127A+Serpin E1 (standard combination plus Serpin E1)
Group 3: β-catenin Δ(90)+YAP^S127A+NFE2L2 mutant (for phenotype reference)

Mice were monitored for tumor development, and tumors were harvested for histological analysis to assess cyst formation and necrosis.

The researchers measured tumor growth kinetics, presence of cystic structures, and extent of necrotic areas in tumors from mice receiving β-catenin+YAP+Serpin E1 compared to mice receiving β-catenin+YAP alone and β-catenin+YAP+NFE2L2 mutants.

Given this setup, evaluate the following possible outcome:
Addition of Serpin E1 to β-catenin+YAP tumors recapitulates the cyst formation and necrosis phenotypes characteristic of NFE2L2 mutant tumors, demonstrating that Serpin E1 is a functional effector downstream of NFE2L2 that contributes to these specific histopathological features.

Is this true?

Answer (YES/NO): NO